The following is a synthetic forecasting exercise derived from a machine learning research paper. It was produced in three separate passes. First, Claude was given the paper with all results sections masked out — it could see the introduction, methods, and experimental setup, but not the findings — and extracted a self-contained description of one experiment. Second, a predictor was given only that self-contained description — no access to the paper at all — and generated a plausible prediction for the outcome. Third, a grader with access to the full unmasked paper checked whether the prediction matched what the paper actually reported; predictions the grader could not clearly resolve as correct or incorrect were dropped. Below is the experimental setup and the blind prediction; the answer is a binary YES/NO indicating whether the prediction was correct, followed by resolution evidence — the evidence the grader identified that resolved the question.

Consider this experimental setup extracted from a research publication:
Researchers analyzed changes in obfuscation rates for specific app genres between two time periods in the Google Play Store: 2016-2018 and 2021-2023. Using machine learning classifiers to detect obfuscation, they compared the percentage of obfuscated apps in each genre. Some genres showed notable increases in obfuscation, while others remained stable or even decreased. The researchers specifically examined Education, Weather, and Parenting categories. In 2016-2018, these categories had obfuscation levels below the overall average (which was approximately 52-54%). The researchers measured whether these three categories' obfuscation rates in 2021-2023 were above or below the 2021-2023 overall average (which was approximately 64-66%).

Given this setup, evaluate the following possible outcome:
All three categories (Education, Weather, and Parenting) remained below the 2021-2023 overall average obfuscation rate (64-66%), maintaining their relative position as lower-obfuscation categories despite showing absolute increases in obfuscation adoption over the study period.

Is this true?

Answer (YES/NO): NO